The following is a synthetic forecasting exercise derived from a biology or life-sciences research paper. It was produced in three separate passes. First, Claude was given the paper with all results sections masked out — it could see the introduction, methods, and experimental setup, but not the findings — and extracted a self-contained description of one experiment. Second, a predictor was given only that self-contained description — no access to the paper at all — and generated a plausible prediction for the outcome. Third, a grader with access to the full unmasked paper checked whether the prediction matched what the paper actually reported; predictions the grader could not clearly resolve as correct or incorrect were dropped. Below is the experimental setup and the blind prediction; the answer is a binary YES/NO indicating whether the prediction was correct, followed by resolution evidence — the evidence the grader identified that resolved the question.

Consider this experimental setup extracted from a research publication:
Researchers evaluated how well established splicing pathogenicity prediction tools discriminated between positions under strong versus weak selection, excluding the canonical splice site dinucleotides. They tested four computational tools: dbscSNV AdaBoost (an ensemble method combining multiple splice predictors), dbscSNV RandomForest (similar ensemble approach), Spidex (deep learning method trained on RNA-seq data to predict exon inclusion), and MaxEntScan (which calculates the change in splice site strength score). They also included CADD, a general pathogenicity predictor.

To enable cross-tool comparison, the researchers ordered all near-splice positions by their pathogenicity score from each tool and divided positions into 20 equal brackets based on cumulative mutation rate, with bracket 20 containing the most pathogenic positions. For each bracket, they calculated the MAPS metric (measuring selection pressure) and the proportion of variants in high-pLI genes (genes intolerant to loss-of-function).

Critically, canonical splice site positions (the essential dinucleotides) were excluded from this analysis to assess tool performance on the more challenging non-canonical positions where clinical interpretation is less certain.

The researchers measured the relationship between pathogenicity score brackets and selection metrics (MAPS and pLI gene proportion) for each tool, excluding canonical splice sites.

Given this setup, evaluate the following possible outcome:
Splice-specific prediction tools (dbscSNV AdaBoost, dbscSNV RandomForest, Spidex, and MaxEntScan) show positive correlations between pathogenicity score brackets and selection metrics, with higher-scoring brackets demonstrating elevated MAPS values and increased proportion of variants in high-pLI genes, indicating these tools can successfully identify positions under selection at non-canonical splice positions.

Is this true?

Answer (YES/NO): NO